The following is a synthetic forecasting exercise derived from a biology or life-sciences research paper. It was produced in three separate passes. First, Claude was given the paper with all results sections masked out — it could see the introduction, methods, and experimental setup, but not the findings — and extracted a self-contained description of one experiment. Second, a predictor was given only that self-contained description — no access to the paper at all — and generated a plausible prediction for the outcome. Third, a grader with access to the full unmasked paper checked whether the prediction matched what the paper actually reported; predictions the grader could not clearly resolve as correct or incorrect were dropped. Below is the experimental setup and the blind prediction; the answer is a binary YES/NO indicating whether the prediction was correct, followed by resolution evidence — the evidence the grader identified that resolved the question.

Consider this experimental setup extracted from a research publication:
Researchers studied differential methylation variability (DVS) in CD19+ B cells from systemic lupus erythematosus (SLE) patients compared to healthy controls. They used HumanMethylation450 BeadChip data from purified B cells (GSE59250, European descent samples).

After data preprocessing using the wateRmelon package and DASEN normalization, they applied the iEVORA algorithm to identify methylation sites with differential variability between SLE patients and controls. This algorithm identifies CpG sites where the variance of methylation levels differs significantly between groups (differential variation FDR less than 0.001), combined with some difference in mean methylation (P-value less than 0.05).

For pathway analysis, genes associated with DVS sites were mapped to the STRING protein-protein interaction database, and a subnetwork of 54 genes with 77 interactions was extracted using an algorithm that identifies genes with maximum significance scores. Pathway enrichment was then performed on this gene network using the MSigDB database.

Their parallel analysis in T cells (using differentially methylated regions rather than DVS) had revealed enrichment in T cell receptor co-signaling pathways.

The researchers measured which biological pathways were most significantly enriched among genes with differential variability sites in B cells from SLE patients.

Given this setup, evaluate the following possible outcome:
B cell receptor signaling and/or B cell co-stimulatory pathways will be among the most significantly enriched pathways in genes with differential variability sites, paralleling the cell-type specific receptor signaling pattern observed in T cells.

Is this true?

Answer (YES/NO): YES